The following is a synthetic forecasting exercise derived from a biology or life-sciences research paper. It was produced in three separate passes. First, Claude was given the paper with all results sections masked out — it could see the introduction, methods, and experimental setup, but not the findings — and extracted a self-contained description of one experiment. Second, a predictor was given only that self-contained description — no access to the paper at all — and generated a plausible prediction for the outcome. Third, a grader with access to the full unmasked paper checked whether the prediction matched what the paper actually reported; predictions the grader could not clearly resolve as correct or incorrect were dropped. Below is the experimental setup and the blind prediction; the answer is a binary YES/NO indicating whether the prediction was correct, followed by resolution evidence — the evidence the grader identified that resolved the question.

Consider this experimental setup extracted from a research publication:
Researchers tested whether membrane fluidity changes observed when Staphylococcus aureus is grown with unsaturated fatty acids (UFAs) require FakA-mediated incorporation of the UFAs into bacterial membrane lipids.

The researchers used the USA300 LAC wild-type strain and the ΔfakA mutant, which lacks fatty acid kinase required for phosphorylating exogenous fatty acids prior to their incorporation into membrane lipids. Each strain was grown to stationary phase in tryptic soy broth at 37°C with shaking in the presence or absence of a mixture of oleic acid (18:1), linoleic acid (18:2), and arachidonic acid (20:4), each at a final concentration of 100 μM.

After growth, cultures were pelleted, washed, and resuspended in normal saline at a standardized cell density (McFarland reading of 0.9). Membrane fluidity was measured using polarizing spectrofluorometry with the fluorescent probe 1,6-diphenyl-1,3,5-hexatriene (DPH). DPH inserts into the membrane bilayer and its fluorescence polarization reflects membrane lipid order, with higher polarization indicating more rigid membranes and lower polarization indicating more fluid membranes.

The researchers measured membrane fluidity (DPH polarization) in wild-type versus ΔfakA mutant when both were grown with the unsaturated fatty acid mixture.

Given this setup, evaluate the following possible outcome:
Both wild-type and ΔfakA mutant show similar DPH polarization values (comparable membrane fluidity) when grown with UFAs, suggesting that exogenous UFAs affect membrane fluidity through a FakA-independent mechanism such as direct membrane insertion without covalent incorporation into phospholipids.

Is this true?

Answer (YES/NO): NO